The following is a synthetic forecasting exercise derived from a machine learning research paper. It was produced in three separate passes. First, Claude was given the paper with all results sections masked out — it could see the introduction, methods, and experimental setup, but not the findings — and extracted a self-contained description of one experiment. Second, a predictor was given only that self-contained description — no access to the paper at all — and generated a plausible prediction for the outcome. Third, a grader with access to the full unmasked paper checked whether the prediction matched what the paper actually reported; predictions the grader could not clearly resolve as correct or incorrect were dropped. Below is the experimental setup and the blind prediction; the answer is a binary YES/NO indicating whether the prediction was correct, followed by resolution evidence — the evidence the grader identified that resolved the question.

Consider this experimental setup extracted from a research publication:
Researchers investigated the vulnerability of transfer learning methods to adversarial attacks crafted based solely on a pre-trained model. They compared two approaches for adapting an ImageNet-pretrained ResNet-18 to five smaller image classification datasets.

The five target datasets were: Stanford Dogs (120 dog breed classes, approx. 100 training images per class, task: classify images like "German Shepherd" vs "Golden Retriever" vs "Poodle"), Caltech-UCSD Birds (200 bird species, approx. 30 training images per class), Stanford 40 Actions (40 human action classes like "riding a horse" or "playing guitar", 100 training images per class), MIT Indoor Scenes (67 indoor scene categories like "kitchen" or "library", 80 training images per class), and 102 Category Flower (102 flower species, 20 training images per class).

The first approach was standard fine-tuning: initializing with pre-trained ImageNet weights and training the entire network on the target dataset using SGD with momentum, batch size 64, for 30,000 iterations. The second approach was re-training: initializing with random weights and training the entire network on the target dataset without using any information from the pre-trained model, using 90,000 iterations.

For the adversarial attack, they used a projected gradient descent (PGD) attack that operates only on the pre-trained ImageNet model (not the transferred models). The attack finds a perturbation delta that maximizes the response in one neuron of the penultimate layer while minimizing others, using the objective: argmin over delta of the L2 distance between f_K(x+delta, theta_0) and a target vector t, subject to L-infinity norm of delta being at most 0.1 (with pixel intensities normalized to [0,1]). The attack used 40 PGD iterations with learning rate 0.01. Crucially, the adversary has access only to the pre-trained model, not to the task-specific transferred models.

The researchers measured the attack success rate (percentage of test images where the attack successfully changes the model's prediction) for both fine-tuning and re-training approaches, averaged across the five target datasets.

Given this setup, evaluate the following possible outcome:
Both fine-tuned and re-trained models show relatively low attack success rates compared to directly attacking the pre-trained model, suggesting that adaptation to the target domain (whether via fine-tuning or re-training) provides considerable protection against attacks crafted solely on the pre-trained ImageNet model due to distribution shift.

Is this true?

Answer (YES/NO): NO